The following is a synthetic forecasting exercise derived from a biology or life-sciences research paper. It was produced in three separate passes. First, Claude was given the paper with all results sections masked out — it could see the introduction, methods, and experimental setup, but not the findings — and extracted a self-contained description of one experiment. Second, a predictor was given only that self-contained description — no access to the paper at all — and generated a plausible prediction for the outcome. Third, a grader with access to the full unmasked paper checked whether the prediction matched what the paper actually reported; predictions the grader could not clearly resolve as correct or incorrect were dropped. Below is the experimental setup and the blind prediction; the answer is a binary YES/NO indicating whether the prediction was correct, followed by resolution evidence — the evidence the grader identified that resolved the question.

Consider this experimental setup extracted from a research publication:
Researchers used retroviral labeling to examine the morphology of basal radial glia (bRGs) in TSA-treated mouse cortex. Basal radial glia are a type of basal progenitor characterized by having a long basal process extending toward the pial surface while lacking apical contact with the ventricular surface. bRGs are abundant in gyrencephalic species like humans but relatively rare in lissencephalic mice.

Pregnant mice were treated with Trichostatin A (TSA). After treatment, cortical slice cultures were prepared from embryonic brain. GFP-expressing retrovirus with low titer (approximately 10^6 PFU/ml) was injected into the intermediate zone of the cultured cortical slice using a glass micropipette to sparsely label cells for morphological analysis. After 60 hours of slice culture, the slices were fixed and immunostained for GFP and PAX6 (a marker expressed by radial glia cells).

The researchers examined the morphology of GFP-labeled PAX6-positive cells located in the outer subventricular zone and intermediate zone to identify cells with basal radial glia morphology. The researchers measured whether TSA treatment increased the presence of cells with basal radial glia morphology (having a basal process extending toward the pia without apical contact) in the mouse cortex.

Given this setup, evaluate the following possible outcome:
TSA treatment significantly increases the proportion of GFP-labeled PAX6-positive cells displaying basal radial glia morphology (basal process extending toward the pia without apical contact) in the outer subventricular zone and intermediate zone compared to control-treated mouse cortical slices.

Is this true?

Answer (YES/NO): YES